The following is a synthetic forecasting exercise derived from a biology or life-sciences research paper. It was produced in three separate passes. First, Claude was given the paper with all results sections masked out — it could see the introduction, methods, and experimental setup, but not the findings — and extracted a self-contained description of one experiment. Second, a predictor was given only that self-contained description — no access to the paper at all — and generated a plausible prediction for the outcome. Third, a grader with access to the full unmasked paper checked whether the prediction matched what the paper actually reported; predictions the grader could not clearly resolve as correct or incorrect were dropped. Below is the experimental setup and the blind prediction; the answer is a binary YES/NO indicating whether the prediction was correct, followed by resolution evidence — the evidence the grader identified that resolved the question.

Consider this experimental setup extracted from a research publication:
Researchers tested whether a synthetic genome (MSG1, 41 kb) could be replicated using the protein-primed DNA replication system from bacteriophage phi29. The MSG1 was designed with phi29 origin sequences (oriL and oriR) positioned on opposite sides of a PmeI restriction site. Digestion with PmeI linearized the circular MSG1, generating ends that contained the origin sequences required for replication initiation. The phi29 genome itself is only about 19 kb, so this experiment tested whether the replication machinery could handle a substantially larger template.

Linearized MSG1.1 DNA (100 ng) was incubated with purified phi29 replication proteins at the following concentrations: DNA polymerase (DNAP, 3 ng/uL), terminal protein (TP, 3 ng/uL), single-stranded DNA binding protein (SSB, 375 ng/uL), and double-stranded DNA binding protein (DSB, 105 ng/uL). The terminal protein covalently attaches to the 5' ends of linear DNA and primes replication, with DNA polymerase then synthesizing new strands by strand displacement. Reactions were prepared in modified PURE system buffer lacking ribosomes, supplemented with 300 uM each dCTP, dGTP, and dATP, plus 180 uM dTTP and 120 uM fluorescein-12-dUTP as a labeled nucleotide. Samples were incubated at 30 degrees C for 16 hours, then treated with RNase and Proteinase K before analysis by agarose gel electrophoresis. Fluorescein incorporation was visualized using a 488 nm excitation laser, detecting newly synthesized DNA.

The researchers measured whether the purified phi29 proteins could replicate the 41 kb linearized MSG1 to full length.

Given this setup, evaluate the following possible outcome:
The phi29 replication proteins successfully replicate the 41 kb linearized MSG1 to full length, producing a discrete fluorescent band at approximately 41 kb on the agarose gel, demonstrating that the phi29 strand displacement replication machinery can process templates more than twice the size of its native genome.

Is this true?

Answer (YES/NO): YES